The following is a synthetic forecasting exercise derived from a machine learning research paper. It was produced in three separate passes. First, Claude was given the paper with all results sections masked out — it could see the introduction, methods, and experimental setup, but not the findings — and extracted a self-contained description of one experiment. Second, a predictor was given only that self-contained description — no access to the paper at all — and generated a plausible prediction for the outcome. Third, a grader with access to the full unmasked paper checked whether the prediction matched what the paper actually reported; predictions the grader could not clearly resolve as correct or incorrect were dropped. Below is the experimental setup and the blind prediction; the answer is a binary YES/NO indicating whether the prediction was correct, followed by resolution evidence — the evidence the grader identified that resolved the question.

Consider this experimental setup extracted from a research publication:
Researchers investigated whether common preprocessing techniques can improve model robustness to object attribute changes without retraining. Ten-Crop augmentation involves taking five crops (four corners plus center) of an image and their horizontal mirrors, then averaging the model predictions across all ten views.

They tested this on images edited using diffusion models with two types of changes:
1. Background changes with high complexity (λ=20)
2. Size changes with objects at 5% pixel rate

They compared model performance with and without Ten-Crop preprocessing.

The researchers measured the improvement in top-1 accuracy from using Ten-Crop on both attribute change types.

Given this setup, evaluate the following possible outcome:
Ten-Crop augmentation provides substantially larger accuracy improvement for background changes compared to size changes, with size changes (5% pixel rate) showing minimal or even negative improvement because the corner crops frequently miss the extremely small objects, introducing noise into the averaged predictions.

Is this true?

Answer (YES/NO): NO